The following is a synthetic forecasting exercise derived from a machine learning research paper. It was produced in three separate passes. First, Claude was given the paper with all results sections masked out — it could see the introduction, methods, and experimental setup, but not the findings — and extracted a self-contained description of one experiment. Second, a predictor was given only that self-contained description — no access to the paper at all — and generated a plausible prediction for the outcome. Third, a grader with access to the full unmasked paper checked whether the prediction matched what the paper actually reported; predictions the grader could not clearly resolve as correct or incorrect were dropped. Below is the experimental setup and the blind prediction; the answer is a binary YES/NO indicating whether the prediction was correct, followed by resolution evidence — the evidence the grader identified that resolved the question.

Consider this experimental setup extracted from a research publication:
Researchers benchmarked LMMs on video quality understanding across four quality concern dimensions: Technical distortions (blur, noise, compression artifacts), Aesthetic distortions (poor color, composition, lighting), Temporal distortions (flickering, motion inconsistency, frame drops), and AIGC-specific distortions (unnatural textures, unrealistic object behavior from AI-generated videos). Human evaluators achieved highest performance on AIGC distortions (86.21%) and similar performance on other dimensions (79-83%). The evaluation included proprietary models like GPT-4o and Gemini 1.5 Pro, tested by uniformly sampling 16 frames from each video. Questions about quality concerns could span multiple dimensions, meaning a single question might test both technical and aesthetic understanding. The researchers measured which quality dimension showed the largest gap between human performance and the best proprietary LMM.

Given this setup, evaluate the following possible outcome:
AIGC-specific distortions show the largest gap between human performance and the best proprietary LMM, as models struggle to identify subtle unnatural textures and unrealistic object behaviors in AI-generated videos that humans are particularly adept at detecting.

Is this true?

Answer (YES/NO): YES